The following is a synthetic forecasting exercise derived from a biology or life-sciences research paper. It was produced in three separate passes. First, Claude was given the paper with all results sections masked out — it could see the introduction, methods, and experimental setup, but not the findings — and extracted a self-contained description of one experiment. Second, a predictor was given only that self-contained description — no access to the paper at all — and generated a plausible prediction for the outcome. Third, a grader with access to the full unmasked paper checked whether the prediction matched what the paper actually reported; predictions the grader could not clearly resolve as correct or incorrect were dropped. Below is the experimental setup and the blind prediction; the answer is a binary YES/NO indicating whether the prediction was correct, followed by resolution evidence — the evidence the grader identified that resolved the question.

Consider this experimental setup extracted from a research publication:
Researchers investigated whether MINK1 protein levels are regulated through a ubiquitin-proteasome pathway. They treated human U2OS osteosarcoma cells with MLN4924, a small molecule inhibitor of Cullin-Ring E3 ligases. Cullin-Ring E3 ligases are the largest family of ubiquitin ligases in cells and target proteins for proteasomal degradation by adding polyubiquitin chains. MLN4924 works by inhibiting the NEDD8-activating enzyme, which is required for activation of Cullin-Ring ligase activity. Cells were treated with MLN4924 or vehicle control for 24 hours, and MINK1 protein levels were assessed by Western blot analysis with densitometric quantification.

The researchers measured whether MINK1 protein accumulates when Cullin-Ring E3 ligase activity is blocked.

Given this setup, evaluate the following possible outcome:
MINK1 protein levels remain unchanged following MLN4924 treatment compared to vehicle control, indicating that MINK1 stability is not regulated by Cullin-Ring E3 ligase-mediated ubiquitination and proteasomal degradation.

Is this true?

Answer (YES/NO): NO